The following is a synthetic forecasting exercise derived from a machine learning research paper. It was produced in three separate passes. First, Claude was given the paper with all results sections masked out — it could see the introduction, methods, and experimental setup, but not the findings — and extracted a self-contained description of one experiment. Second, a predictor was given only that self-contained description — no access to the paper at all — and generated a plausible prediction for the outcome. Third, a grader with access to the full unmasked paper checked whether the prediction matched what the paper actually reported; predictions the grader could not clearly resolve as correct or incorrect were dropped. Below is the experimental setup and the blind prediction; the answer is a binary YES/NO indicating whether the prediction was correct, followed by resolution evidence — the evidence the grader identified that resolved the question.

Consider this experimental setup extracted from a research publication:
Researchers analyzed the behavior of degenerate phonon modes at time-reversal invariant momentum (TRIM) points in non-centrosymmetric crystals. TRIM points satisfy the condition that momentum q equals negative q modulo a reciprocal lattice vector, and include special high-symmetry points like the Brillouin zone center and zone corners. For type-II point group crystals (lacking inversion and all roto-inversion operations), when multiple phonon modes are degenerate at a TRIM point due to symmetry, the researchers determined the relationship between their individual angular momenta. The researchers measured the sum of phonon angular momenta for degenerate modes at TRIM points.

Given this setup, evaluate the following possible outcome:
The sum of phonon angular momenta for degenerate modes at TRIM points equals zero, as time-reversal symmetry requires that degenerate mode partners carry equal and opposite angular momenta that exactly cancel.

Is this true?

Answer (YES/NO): YES